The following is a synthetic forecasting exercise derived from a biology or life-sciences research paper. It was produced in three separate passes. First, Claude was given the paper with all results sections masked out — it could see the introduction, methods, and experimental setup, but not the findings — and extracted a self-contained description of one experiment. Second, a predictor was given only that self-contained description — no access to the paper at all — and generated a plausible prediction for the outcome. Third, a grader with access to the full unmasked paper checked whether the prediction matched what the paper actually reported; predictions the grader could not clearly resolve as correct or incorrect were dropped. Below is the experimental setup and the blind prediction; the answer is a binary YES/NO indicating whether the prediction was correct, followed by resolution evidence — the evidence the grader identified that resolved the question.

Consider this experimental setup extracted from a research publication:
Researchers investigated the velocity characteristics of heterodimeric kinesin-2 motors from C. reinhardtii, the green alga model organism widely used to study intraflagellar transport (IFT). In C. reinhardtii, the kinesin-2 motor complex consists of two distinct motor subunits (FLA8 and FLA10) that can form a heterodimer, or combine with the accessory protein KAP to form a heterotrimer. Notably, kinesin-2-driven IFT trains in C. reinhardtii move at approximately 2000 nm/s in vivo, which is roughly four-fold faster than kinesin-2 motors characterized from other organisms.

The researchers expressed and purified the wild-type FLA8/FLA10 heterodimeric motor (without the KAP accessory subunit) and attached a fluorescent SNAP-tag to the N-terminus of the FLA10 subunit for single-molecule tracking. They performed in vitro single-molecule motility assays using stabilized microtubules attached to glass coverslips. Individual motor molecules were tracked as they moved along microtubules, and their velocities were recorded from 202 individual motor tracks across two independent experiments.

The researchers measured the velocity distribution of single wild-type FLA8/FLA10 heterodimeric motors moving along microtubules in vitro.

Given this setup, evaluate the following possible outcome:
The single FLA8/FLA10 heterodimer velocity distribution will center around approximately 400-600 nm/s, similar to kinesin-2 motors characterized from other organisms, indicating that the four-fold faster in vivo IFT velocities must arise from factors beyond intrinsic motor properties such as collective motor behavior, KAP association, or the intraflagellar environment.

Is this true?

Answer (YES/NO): NO